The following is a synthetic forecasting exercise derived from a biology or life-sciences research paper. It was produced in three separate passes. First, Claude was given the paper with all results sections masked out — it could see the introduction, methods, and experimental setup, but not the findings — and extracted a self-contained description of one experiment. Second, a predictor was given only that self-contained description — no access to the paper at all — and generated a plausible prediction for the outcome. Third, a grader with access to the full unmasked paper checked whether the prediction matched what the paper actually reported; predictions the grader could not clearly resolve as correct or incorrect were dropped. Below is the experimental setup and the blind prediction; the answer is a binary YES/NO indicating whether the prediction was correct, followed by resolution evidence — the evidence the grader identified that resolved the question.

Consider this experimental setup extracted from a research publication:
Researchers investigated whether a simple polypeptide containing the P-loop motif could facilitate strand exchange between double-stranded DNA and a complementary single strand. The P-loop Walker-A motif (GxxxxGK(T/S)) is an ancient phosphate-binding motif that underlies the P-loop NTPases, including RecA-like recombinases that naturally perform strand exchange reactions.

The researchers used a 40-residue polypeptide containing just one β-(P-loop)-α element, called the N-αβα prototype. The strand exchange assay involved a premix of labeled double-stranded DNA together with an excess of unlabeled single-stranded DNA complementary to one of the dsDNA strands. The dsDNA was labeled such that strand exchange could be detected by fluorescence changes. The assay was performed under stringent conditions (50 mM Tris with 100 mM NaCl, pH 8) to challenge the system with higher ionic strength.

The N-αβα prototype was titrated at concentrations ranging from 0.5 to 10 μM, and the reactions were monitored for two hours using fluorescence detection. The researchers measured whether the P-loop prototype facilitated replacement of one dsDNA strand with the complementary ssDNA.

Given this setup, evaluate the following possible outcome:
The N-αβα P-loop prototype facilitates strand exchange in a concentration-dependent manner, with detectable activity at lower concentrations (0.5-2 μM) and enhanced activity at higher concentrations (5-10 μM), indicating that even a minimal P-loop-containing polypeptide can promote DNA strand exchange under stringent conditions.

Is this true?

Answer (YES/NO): YES